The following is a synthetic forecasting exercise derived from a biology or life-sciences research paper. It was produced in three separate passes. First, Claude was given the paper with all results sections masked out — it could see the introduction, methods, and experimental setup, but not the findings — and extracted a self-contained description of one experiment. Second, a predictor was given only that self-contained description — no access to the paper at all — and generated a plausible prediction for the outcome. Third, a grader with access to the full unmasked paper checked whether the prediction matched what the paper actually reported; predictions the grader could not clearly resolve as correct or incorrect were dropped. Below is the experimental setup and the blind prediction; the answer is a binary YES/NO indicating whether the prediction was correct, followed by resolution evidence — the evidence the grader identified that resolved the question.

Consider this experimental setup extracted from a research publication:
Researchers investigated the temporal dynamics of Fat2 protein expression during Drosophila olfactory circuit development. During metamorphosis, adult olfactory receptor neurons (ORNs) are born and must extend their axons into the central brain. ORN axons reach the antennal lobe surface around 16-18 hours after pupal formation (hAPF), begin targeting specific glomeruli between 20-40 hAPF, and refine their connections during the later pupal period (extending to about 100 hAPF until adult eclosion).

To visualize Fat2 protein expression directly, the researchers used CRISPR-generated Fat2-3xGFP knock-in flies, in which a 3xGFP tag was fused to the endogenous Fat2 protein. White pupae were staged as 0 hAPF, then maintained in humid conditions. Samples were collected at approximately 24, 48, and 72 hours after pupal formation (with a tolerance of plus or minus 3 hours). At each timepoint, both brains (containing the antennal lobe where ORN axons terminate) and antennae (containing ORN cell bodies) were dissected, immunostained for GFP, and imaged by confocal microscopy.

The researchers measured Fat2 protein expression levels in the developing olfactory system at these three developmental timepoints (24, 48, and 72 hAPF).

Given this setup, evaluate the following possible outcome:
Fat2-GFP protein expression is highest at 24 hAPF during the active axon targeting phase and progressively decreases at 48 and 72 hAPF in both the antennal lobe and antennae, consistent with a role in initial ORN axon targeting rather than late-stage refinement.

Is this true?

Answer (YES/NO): NO